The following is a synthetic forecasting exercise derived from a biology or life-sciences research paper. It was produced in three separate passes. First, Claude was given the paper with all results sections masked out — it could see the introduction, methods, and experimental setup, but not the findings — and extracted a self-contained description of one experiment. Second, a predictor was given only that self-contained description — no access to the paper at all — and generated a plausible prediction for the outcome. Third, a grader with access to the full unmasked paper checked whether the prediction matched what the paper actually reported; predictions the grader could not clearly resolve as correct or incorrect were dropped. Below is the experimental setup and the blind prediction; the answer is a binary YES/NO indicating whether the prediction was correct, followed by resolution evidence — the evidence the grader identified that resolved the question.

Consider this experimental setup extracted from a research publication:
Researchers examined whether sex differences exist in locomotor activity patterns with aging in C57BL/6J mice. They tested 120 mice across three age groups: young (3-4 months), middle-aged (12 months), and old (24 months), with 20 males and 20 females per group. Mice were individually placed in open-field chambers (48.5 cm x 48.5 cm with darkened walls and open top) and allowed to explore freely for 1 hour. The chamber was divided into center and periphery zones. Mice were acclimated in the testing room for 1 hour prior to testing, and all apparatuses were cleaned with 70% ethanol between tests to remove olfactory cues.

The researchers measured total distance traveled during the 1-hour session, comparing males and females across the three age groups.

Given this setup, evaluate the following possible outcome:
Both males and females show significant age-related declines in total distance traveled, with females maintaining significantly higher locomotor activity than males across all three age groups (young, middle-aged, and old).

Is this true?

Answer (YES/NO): NO